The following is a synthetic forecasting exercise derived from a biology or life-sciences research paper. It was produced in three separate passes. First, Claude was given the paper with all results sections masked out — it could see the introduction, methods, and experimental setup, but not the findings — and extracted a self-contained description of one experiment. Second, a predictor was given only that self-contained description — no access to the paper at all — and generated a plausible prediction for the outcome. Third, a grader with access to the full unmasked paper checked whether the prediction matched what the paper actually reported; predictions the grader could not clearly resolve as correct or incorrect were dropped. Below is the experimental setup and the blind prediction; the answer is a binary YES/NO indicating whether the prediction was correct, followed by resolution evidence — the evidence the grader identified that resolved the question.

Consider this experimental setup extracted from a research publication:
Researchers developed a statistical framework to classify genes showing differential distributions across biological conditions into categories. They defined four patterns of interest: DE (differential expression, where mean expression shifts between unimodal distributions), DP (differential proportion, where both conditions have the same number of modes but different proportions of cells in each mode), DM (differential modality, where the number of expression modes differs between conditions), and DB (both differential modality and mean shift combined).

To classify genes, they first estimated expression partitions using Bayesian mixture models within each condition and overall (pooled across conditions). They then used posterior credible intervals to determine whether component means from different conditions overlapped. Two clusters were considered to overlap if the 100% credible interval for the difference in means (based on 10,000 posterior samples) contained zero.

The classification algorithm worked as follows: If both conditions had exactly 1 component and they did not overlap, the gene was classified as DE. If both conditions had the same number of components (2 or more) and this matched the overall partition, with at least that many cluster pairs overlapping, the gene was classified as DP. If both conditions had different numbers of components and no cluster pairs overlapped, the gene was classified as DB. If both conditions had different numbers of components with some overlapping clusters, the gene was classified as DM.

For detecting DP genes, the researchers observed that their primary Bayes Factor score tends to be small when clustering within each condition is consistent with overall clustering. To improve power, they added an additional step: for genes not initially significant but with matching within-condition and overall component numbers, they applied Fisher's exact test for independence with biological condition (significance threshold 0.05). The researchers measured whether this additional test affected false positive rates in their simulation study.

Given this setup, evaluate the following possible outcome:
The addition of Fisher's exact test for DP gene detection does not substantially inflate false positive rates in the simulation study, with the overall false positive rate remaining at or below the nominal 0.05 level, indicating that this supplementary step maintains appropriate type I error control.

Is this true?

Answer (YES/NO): YES